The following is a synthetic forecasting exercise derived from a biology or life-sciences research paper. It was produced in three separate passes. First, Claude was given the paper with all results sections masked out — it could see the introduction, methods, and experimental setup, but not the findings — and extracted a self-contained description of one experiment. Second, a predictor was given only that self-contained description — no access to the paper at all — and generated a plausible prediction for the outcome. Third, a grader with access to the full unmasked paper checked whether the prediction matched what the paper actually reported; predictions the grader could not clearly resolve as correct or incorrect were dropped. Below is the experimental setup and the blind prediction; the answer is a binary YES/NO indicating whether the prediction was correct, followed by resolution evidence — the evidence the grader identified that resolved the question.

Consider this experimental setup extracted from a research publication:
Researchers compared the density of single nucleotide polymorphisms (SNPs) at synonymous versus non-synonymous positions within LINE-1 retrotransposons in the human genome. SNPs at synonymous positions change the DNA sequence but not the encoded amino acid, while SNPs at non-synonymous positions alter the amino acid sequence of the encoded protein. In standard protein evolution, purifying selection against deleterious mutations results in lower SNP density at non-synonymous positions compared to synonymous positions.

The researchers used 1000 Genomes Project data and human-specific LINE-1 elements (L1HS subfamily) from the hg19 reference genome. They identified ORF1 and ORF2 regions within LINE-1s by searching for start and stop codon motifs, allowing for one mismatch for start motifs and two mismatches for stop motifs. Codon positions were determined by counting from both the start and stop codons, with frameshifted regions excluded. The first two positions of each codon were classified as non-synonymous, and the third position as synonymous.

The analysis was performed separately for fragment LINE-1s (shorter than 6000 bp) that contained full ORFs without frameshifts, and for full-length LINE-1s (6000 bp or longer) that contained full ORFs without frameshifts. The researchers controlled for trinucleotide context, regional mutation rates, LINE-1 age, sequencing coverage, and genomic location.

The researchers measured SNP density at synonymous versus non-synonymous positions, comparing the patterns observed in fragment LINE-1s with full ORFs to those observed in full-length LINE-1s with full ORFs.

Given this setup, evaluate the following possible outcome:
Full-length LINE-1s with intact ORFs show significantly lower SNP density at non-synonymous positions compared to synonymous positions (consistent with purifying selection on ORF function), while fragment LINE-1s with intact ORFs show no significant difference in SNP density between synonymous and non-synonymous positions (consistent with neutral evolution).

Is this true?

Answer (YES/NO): YES